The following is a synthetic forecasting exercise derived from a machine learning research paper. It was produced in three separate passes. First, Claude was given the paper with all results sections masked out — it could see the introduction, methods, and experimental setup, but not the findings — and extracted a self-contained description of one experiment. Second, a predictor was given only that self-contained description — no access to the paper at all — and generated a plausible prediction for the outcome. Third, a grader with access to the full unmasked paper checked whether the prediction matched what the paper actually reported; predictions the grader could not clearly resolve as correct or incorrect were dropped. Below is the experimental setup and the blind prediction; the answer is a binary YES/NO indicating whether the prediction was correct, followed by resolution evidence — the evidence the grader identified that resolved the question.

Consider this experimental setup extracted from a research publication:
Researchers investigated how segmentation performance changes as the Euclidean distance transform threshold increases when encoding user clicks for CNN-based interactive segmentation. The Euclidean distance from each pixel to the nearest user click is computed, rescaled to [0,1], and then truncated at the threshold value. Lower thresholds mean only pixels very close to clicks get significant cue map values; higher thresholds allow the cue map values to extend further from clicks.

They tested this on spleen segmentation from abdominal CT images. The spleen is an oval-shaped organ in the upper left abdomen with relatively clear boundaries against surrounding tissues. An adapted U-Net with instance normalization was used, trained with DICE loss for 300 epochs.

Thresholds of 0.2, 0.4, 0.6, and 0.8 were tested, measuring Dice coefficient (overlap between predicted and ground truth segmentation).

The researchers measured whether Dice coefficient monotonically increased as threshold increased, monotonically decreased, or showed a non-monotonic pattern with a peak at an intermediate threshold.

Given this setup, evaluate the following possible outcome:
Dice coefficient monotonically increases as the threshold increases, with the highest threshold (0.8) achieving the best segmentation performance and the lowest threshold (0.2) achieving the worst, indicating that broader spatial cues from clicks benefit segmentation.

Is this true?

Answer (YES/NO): NO